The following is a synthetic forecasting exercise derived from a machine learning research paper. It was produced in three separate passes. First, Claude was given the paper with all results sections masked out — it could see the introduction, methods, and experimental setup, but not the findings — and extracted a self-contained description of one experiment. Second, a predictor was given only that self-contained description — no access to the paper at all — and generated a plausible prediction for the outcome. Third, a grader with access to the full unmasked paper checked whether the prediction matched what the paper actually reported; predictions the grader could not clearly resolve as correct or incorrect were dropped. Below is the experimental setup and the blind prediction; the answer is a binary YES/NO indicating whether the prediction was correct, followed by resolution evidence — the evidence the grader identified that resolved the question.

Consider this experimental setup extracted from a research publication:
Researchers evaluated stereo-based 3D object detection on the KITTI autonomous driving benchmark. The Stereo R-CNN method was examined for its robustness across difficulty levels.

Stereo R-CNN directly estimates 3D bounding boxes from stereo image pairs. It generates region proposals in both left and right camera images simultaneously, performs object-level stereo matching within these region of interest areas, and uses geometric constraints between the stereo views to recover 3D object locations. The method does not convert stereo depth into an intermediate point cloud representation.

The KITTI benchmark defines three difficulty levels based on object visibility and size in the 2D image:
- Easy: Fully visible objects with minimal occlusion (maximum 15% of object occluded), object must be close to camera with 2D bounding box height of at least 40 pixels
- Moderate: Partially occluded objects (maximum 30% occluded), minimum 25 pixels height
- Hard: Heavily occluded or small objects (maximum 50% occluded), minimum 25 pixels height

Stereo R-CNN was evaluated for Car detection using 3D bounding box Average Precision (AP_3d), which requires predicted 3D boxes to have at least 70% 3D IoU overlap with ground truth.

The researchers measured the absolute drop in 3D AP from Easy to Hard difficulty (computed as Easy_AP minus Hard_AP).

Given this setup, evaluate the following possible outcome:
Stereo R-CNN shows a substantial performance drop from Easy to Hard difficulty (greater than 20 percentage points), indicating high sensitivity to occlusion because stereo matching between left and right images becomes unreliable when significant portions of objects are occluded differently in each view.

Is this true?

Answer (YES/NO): YES